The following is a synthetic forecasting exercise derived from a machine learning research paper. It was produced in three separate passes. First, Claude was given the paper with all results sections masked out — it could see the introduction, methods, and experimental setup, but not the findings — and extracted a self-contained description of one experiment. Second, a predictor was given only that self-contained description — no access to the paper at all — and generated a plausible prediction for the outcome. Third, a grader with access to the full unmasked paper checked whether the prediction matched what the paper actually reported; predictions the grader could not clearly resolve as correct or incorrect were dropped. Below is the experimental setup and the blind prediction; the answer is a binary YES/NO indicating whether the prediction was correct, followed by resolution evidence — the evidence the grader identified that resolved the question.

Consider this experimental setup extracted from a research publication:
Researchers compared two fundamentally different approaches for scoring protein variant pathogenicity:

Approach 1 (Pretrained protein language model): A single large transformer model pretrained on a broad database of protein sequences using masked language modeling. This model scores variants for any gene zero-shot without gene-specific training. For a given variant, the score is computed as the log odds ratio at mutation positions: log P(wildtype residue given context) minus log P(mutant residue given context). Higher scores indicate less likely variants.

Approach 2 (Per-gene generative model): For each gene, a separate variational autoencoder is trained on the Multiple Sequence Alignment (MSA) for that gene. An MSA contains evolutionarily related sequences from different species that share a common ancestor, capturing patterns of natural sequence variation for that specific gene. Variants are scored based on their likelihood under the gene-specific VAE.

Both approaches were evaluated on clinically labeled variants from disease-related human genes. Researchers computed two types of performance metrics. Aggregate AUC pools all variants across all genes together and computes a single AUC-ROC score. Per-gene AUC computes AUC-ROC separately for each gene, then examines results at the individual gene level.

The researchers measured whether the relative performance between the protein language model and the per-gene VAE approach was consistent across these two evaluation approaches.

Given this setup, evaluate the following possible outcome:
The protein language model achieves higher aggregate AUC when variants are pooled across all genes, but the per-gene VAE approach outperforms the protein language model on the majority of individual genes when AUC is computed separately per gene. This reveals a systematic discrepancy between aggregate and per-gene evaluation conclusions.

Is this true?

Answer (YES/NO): YES